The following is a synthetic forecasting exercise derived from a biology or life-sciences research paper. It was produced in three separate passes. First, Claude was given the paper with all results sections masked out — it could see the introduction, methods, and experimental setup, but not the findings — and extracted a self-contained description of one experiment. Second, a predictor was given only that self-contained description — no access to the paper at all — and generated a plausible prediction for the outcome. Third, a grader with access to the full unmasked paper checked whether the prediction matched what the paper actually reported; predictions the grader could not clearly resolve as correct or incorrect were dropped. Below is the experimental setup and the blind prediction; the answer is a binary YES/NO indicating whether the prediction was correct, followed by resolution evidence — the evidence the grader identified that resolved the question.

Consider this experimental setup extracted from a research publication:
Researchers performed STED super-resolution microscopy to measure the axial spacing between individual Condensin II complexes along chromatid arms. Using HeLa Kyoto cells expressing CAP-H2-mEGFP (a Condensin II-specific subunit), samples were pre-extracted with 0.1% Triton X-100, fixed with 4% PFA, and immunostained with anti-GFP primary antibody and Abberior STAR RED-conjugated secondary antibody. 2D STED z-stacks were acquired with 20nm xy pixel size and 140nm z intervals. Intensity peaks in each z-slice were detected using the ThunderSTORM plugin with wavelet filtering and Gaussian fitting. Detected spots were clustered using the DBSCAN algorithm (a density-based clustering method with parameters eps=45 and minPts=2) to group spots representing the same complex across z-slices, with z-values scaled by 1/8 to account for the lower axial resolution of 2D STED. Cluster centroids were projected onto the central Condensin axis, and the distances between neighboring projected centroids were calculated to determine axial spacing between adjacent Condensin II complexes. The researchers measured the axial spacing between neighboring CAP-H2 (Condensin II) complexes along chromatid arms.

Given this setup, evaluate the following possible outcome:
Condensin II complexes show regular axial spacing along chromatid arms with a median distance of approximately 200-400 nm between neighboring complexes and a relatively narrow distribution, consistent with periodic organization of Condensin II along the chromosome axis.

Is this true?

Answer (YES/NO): NO